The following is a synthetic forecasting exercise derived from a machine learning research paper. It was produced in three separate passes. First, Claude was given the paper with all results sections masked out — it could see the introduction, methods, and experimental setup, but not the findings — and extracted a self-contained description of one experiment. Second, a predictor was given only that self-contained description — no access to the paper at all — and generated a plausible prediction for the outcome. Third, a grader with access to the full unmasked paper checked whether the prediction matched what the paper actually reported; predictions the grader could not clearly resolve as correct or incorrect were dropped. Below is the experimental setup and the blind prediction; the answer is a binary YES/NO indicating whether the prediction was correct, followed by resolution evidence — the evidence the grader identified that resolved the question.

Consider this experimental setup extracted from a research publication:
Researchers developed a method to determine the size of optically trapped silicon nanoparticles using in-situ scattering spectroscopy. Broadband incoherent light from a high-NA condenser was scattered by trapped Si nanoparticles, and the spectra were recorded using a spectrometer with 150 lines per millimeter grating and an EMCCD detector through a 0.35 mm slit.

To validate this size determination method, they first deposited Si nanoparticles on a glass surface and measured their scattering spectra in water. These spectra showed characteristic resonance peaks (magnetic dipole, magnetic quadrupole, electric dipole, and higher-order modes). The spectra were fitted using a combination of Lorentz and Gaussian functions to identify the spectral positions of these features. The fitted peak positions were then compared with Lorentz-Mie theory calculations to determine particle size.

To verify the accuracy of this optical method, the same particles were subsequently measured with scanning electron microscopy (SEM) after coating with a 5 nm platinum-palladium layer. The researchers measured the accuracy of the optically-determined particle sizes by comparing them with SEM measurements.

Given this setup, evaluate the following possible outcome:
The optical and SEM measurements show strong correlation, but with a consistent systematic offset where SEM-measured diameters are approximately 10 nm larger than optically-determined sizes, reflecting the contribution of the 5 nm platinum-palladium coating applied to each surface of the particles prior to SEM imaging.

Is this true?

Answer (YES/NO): NO